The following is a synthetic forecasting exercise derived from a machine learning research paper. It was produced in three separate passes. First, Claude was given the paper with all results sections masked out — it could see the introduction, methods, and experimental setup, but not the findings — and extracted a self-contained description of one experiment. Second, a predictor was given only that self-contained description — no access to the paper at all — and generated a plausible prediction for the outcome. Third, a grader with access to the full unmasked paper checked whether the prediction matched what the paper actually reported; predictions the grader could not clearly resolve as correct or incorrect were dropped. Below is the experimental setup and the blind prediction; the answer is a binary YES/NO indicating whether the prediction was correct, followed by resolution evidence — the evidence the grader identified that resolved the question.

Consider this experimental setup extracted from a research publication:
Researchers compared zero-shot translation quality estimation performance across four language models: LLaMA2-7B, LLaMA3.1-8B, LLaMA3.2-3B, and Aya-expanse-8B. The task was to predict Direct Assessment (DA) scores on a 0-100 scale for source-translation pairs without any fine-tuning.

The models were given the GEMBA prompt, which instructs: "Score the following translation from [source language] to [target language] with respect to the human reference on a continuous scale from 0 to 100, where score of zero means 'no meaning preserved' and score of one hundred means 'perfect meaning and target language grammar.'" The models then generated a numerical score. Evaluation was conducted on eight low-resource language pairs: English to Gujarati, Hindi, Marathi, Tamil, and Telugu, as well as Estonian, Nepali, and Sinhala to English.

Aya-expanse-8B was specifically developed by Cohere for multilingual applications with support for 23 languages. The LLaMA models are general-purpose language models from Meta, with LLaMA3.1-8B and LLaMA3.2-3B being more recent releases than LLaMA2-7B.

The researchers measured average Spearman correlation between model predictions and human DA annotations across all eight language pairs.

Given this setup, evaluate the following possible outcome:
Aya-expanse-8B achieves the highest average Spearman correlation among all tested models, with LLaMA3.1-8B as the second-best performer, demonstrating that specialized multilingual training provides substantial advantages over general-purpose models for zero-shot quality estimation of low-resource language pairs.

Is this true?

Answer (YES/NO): NO